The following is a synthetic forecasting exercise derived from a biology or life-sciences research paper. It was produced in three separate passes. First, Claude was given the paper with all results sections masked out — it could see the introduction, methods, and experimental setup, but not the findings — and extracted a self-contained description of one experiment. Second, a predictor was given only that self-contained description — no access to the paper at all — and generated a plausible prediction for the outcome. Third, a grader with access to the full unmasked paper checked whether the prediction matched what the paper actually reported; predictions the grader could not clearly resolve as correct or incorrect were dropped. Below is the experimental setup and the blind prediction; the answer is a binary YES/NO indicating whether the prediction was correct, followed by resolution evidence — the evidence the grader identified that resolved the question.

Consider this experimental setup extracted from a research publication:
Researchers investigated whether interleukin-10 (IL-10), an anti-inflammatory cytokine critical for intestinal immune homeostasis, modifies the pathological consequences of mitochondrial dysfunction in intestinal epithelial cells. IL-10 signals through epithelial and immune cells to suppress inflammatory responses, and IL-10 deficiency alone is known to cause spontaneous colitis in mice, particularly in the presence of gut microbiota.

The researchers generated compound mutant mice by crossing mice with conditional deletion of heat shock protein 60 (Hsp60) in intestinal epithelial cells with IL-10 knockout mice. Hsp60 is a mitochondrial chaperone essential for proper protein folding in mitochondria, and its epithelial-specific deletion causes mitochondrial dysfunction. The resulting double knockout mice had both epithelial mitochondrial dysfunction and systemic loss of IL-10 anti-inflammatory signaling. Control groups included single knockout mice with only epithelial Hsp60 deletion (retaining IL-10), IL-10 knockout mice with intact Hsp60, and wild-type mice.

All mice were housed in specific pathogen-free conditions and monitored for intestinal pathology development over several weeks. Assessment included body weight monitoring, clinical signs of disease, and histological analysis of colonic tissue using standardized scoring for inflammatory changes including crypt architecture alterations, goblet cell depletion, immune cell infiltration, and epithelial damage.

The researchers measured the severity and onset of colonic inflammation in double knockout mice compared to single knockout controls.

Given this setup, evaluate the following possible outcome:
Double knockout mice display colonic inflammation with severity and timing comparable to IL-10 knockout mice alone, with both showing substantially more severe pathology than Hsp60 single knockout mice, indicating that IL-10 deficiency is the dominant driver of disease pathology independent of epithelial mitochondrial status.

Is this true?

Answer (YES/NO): NO